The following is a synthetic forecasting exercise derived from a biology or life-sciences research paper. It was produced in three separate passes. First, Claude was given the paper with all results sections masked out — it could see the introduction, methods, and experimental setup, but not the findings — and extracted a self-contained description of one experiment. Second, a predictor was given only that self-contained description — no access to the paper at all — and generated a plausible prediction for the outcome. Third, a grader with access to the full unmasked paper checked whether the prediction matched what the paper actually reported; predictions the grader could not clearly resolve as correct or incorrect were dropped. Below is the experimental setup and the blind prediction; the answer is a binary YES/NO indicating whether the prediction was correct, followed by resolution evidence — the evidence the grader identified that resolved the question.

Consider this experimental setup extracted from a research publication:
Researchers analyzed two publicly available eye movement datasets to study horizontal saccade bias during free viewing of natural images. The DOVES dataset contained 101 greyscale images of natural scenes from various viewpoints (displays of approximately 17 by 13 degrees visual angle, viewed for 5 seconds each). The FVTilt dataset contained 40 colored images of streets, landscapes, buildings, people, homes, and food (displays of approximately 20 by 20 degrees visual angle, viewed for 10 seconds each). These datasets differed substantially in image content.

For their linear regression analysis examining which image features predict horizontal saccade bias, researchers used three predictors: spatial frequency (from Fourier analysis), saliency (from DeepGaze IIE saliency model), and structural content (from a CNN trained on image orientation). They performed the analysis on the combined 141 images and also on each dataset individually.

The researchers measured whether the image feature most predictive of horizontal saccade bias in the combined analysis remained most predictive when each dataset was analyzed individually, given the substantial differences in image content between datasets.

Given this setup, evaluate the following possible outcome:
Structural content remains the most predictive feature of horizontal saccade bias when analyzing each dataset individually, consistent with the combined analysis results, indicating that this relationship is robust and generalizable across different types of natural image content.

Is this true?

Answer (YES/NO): NO